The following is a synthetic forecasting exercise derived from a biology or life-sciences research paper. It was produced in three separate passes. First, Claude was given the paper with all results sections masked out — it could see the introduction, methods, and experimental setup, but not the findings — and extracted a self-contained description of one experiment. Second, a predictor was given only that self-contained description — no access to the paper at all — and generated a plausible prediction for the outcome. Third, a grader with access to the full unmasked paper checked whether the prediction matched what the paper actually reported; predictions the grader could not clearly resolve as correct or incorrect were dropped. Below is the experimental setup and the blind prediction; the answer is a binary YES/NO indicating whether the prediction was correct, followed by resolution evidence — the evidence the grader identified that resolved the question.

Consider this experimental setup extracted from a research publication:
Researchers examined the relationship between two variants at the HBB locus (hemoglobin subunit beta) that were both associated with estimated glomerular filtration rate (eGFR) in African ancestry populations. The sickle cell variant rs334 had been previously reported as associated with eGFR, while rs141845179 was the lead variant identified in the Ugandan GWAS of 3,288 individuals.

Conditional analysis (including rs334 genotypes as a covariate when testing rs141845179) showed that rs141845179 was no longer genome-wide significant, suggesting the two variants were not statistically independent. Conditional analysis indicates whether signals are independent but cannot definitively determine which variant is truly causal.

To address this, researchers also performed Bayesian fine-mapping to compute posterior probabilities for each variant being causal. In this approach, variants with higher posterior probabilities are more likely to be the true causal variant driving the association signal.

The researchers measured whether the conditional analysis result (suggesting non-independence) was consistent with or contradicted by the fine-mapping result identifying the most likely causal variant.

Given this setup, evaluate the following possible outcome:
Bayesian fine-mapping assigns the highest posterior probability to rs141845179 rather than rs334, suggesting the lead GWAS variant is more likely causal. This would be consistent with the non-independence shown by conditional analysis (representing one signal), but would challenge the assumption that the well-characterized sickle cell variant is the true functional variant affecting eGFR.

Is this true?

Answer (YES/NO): YES